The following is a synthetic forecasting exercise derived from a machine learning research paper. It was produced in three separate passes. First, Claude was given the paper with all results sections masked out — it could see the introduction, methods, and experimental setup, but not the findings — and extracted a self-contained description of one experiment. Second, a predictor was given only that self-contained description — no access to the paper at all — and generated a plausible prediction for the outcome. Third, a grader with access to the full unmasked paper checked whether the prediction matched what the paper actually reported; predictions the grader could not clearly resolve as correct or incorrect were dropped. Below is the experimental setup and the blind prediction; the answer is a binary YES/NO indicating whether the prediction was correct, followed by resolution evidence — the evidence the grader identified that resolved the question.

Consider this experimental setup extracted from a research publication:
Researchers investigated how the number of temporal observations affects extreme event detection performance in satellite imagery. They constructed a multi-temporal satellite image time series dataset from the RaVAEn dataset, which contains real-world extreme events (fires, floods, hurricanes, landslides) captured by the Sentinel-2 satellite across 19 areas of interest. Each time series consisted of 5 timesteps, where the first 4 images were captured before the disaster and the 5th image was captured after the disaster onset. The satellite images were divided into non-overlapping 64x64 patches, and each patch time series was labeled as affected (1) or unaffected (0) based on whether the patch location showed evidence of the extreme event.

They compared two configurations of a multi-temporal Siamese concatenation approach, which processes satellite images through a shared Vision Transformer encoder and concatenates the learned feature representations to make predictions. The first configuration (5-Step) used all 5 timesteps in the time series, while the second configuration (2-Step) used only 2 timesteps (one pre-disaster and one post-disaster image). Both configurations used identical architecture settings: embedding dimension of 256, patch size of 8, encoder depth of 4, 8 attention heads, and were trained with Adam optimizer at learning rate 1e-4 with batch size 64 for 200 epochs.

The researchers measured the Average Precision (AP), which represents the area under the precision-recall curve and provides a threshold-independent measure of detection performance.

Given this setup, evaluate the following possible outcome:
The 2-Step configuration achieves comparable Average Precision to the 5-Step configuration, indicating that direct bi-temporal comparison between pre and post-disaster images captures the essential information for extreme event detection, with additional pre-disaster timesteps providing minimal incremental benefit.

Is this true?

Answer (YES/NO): NO